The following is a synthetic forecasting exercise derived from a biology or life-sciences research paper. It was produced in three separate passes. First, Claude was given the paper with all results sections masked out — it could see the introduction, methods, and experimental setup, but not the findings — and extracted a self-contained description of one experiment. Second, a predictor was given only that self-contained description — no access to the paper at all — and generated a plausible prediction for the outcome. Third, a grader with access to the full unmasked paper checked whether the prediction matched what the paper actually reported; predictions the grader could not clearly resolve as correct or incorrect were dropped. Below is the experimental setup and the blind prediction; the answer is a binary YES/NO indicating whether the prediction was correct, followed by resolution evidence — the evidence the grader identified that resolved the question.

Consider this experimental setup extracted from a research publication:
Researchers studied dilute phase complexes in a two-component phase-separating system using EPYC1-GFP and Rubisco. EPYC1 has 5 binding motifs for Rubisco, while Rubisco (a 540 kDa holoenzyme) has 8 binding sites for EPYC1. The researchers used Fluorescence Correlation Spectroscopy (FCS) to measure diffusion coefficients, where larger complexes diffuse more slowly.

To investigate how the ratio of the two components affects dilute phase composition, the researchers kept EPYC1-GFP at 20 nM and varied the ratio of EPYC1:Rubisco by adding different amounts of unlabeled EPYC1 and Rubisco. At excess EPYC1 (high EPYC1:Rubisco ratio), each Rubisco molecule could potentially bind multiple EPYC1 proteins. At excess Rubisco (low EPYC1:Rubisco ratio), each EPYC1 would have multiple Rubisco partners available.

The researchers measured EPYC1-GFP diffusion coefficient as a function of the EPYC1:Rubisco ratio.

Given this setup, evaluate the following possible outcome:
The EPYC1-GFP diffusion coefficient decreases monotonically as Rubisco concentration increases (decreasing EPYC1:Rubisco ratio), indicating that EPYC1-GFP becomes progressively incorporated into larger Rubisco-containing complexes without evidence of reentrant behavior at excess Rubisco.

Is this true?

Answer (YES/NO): YES